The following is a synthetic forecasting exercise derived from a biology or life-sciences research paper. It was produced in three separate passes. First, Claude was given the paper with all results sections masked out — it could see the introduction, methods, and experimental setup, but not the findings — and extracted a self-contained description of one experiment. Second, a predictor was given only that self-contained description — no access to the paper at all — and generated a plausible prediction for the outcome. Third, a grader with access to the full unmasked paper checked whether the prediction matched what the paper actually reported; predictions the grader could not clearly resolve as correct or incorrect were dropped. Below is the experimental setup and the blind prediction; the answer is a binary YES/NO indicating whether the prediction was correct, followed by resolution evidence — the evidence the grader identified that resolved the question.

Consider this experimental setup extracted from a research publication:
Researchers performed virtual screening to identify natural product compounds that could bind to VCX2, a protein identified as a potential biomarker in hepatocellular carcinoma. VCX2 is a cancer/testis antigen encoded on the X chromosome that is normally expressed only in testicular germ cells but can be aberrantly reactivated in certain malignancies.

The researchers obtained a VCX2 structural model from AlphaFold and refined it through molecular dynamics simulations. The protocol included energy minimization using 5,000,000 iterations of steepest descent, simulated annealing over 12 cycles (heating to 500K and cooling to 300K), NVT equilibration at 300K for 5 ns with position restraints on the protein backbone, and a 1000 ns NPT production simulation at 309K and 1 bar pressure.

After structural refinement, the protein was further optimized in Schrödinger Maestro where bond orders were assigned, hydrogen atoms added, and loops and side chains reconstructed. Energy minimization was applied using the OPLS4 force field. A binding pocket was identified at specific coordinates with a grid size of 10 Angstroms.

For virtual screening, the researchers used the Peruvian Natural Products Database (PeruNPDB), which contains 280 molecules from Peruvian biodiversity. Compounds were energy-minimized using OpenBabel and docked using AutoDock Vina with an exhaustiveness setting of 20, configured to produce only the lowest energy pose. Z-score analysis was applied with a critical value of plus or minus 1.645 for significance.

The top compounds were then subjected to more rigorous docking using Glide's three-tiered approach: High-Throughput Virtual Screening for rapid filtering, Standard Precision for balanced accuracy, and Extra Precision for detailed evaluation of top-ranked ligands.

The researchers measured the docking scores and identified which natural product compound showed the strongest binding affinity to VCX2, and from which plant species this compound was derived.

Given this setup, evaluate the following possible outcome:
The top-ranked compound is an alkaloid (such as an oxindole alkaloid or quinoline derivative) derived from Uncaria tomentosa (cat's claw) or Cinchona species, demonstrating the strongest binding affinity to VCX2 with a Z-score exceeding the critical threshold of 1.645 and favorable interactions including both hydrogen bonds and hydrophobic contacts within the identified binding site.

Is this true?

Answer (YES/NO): NO